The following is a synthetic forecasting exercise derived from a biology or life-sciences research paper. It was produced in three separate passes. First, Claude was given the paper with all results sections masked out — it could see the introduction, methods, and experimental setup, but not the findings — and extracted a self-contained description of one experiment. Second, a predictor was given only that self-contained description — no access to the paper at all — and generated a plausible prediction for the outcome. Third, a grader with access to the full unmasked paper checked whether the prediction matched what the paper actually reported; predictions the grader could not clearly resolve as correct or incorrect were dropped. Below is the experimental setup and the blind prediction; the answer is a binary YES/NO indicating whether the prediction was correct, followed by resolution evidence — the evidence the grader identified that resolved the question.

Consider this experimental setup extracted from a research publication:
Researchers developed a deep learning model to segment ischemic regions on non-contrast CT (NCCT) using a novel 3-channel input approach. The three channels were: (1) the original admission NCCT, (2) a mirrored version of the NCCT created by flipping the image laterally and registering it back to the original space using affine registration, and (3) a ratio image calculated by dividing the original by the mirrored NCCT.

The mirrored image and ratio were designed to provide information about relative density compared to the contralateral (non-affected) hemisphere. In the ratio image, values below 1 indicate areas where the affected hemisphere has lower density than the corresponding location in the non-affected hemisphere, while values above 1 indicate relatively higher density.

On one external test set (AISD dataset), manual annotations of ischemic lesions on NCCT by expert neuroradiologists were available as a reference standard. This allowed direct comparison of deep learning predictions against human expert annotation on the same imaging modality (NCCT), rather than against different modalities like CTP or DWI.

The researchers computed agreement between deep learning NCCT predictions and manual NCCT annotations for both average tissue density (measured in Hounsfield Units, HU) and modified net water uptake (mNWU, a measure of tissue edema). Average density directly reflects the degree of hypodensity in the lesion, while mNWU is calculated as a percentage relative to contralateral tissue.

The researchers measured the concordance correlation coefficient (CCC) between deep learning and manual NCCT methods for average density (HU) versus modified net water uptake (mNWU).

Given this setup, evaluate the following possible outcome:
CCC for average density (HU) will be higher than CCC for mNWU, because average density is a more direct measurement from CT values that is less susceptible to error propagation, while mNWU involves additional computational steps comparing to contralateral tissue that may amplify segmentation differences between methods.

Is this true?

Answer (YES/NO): YES